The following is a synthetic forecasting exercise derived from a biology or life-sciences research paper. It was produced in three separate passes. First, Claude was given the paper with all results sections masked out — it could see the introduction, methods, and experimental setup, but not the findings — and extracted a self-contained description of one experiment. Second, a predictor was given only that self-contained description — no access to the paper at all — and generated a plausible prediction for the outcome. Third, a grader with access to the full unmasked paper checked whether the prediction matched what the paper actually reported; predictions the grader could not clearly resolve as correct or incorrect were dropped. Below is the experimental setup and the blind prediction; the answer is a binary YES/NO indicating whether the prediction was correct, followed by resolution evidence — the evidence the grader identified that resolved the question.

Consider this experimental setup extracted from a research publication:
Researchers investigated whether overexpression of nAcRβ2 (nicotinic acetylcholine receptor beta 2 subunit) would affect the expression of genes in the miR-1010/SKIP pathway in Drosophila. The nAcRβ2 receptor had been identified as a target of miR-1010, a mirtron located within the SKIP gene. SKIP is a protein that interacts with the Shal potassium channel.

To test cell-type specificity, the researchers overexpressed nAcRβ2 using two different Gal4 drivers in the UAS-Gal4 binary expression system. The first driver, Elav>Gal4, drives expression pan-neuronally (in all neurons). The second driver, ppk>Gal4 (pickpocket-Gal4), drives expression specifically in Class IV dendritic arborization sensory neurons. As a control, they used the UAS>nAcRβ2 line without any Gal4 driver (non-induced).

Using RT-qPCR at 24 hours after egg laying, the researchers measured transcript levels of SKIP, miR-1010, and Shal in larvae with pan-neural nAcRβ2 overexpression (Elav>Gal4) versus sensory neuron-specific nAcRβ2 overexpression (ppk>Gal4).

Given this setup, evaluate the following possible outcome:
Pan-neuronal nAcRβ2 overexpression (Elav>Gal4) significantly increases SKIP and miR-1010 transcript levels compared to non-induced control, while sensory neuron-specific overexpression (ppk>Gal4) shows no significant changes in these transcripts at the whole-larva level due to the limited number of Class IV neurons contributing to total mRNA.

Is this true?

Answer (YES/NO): NO